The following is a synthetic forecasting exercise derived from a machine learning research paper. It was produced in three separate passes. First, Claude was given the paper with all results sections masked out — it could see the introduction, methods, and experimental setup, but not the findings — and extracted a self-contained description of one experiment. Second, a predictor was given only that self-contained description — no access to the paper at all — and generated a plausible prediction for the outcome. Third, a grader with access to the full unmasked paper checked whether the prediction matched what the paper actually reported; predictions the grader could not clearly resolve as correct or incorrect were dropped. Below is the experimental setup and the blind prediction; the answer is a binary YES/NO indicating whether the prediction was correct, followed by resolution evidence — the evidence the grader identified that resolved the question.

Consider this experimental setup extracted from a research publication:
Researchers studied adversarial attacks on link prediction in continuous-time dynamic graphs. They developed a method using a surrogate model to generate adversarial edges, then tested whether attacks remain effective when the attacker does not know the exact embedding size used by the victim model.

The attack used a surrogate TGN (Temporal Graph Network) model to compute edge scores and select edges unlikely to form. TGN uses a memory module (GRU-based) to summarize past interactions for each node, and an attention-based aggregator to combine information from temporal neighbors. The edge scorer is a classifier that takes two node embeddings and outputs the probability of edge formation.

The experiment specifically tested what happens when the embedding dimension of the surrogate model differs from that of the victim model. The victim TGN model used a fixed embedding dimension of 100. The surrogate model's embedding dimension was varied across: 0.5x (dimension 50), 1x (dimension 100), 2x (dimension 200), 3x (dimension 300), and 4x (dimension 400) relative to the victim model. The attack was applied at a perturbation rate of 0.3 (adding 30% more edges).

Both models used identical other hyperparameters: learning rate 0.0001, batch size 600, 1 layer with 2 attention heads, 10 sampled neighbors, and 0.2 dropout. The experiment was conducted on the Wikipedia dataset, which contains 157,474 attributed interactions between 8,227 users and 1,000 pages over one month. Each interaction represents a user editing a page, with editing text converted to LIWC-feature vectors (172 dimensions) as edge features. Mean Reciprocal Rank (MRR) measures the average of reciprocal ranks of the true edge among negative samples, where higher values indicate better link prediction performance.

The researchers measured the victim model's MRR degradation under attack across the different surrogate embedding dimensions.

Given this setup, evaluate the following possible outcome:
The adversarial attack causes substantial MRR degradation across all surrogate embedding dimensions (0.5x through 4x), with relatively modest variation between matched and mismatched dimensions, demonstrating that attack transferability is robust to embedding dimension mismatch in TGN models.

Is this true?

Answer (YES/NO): YES